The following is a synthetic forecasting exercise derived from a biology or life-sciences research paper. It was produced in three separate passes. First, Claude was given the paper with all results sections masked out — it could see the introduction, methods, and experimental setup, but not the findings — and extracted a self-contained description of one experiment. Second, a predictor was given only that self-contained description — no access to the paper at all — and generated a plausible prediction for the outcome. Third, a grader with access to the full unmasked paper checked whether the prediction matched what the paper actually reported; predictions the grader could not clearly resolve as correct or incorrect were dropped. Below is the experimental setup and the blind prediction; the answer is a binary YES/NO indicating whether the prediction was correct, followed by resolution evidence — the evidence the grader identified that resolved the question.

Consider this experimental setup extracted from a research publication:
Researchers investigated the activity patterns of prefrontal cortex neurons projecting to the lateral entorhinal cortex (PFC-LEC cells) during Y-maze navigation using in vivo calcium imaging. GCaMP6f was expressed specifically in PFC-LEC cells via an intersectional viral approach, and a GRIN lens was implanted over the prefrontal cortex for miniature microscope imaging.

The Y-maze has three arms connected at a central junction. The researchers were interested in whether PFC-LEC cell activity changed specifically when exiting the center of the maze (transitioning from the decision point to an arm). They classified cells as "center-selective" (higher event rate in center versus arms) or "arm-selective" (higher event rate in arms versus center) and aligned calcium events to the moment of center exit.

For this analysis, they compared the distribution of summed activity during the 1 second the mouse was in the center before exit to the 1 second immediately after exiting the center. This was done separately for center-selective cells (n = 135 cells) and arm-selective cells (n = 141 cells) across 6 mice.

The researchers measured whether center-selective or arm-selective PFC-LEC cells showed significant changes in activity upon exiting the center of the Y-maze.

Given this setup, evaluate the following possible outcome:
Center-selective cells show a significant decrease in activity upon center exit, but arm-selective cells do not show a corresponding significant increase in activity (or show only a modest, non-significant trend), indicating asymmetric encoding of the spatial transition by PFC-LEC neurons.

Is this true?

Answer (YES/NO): NO